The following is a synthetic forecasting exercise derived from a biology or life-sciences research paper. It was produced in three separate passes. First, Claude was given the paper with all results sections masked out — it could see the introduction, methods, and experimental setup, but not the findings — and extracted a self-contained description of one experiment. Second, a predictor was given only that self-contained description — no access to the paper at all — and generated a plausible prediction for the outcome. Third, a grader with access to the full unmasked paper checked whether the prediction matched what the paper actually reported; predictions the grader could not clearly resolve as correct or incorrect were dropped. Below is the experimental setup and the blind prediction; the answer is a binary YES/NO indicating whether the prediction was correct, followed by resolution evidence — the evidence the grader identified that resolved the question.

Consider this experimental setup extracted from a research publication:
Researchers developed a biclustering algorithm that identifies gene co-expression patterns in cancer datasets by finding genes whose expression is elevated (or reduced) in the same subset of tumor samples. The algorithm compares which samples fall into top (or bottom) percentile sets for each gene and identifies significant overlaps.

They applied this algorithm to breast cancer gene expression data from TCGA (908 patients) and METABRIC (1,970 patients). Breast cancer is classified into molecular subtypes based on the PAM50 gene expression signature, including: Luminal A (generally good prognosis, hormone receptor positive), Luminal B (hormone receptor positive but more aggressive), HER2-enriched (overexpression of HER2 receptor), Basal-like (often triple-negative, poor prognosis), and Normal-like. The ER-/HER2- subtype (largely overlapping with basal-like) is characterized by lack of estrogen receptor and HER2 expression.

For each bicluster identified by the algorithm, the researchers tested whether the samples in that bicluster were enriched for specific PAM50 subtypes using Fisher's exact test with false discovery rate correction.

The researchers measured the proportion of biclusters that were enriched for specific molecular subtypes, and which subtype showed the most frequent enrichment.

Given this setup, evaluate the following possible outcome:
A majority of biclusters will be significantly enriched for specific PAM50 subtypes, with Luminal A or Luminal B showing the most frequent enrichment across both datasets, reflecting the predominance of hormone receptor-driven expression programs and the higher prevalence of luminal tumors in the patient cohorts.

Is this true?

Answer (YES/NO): NO